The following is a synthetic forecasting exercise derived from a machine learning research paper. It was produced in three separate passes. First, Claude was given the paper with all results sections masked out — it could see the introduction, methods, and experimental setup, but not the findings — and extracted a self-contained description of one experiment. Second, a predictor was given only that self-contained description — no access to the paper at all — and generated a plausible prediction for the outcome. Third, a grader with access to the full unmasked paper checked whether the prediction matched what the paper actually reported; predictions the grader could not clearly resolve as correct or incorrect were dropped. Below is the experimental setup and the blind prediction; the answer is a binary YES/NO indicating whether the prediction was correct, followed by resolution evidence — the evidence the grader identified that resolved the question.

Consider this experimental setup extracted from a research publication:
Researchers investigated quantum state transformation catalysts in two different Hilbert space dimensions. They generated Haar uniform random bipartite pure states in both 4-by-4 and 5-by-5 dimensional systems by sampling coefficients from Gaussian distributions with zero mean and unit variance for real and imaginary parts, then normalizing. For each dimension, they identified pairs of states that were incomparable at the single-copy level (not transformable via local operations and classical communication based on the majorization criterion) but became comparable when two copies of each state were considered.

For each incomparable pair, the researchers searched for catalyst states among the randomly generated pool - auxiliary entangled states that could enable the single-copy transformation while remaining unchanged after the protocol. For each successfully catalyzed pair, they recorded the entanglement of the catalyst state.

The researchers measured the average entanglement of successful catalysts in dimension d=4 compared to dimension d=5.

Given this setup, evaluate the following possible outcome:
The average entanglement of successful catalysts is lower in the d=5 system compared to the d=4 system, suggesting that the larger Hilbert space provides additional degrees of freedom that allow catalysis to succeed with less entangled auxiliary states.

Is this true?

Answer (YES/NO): NO